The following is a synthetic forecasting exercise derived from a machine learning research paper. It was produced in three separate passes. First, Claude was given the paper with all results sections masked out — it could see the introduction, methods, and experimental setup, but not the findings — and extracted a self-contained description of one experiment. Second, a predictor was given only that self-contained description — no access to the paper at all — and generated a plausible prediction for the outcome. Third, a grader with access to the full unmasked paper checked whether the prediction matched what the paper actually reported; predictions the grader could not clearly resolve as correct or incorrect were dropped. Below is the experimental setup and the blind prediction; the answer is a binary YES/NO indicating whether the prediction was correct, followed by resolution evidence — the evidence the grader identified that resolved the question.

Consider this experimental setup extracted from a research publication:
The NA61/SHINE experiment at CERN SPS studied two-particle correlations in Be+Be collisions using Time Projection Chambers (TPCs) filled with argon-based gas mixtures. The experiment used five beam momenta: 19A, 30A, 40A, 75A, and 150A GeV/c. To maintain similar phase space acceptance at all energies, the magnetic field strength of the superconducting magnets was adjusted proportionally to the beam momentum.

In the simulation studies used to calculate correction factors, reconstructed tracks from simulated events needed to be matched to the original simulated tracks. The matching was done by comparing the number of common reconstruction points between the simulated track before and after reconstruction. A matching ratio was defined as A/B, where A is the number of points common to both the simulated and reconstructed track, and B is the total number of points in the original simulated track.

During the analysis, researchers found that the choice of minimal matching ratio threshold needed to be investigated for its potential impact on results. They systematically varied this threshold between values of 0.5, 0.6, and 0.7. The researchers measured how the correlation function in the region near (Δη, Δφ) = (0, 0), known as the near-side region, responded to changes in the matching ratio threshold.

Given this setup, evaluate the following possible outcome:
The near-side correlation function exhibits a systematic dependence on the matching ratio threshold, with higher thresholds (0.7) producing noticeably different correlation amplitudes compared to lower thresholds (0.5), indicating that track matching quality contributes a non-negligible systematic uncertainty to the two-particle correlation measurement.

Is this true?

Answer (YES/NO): YES